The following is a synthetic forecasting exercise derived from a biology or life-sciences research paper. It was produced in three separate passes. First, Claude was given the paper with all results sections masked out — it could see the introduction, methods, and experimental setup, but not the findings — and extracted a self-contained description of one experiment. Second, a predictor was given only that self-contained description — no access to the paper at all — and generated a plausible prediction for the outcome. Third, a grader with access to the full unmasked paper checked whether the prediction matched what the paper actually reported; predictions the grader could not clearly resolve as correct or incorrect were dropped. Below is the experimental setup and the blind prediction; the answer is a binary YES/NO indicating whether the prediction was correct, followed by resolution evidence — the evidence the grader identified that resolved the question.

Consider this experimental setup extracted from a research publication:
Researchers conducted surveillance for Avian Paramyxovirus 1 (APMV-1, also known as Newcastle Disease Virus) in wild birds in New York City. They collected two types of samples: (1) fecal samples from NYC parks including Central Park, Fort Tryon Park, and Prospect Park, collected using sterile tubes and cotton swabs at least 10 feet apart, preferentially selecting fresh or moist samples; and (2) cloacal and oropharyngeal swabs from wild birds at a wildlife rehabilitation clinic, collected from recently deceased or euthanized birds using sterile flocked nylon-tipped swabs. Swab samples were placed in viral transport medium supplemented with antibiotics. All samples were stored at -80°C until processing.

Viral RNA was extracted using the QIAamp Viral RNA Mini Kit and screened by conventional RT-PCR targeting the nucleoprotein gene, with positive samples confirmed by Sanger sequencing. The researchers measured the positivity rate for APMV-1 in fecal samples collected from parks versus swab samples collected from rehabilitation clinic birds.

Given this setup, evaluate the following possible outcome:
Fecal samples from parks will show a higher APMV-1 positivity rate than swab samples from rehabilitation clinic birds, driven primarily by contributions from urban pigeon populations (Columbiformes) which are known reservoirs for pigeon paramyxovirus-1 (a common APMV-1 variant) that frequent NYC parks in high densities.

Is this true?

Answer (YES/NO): NO